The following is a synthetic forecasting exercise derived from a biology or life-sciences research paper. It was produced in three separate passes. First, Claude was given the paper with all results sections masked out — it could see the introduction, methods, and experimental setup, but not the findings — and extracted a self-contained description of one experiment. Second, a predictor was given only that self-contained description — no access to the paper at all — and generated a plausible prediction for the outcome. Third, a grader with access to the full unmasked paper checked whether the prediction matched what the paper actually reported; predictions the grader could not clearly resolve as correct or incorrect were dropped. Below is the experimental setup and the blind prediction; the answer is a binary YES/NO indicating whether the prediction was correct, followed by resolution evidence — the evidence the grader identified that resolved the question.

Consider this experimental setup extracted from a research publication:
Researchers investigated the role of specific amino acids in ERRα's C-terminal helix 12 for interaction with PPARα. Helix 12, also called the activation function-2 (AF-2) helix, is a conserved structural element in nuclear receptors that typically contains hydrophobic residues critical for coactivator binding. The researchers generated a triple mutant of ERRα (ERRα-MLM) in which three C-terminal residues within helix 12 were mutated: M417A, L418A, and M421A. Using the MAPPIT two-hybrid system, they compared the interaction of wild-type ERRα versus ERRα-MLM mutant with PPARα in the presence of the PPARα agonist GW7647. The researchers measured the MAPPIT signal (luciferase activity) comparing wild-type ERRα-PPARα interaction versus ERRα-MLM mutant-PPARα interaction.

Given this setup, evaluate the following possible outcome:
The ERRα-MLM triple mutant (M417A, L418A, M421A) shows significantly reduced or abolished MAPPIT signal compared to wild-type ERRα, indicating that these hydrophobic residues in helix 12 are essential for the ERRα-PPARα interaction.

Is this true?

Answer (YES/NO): YES